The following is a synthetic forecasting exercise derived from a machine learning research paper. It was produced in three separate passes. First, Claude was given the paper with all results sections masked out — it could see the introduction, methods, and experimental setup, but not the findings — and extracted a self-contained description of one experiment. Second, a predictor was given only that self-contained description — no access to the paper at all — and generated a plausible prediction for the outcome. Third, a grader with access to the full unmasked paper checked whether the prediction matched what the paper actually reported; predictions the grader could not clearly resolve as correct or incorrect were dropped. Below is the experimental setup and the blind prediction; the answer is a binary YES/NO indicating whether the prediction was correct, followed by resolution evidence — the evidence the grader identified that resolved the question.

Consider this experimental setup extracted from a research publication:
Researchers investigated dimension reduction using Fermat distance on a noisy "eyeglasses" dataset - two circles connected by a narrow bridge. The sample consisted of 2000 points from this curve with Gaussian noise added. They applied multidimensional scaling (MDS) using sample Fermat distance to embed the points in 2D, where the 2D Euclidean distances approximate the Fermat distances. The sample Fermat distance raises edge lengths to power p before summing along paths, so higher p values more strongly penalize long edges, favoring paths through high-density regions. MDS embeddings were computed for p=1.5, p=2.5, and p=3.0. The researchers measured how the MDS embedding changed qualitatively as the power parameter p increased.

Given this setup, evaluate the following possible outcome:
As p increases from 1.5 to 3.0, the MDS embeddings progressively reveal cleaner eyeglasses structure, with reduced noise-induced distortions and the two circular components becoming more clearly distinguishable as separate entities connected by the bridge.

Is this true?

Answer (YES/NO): NO